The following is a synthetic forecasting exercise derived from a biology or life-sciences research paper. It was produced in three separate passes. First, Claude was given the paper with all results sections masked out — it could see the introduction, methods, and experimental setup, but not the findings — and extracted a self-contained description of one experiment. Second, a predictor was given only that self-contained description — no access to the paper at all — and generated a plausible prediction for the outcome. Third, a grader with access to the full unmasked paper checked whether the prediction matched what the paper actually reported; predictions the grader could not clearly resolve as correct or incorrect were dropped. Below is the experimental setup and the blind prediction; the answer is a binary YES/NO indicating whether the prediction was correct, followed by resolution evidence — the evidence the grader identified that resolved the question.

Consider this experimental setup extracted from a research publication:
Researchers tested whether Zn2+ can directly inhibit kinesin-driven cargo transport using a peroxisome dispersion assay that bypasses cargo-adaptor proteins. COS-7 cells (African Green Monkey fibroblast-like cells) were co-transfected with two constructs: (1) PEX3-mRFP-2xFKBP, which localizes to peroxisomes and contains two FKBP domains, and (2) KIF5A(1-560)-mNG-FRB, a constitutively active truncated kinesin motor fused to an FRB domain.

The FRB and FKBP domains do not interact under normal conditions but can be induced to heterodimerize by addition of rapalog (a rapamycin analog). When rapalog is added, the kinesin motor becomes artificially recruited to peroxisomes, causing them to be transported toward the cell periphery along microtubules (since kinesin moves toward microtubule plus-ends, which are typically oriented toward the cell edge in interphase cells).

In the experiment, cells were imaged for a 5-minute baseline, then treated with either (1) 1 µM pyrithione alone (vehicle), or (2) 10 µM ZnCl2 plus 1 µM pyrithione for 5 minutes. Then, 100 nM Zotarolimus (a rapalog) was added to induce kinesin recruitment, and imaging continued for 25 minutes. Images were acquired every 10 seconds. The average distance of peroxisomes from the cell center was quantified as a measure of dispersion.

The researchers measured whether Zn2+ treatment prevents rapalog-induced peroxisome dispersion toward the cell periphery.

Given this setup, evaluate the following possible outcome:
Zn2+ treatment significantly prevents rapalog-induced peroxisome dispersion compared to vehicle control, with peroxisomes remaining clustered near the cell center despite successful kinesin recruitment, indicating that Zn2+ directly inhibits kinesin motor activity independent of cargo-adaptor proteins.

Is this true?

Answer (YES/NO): YES